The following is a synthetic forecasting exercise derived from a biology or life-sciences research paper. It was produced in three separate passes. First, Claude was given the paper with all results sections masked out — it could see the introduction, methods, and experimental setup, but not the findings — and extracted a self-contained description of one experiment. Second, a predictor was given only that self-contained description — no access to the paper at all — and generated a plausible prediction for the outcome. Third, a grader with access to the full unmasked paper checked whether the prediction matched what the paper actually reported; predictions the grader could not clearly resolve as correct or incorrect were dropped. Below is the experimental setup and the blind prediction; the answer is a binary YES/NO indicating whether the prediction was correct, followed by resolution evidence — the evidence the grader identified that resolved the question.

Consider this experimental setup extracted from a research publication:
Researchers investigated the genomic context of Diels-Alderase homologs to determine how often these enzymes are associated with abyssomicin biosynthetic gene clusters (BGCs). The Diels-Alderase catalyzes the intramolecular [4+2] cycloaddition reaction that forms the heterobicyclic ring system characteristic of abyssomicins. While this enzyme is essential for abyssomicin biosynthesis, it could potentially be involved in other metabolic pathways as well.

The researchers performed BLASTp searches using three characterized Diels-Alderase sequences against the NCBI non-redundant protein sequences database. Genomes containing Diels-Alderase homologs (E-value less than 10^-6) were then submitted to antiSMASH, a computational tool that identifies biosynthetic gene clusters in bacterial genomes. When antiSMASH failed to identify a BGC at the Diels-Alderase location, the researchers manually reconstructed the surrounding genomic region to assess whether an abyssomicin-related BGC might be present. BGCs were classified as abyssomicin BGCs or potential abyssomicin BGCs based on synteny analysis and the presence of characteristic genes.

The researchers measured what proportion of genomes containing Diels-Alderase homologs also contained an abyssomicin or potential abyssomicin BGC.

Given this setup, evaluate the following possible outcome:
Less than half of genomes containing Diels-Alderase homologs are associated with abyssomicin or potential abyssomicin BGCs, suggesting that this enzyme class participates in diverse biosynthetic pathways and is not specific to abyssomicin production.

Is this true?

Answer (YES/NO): NO